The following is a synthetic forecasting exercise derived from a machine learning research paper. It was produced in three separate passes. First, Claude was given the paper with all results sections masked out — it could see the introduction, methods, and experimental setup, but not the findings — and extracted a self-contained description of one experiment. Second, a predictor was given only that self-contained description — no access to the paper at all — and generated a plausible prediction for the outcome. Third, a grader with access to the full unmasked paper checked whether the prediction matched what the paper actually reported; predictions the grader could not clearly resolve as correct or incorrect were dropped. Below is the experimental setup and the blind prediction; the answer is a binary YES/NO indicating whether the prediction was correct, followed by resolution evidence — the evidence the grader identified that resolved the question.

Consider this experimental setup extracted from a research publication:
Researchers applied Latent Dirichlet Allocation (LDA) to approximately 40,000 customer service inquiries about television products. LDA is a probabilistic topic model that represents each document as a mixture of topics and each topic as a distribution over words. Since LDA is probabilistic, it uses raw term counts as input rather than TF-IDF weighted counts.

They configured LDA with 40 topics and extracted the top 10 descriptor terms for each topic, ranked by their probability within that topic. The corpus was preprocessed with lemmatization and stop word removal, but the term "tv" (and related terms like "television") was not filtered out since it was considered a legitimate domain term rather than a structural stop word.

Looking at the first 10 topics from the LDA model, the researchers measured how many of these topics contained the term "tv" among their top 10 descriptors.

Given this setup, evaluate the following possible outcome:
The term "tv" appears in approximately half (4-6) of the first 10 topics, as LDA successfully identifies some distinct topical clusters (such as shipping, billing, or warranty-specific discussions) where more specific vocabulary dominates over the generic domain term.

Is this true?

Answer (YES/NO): NO